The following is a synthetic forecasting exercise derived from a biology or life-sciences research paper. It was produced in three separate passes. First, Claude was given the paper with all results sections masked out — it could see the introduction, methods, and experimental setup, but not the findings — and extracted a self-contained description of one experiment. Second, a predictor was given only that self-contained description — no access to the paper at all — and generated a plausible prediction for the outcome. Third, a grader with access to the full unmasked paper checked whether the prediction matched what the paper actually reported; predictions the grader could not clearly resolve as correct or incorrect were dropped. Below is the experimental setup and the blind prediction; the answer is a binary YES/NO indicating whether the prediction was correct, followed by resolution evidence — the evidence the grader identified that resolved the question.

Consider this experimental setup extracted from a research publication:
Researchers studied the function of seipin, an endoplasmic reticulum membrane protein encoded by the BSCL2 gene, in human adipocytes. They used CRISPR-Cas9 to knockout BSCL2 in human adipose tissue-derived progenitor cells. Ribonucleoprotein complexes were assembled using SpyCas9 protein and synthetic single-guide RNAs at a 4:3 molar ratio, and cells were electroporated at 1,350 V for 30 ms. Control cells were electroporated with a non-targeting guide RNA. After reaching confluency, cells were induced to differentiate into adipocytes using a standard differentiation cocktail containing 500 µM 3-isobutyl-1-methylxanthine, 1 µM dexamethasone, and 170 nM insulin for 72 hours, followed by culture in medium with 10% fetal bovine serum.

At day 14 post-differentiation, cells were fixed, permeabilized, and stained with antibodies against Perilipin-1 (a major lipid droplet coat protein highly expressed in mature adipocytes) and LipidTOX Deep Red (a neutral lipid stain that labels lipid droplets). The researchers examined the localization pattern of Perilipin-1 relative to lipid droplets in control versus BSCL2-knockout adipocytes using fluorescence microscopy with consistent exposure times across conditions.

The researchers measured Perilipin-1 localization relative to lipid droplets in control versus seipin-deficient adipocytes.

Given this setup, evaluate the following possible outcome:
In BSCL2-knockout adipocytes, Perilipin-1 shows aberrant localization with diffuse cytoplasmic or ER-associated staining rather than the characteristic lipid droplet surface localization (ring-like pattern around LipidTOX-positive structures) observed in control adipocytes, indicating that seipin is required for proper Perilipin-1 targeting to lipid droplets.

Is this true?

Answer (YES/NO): YES